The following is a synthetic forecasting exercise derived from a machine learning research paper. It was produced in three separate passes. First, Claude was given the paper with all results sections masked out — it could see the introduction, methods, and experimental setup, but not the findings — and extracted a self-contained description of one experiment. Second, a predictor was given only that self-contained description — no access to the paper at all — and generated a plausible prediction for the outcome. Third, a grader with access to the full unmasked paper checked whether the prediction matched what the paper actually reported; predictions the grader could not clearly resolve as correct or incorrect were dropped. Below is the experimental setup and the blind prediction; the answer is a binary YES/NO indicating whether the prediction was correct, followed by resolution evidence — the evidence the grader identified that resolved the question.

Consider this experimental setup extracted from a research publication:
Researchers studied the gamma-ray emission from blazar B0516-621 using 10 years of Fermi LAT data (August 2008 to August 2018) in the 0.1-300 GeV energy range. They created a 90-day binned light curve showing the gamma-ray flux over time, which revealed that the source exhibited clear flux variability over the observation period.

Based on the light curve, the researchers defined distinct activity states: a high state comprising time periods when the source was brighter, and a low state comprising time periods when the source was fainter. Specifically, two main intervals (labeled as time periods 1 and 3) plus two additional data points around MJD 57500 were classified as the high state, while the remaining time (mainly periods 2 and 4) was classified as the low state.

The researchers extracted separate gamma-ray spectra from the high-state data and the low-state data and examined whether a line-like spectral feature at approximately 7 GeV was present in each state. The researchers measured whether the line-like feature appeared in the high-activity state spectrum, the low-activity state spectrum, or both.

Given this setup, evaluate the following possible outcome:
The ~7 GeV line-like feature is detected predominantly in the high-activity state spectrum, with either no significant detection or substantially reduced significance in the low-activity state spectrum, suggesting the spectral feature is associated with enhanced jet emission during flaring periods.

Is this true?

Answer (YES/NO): NO